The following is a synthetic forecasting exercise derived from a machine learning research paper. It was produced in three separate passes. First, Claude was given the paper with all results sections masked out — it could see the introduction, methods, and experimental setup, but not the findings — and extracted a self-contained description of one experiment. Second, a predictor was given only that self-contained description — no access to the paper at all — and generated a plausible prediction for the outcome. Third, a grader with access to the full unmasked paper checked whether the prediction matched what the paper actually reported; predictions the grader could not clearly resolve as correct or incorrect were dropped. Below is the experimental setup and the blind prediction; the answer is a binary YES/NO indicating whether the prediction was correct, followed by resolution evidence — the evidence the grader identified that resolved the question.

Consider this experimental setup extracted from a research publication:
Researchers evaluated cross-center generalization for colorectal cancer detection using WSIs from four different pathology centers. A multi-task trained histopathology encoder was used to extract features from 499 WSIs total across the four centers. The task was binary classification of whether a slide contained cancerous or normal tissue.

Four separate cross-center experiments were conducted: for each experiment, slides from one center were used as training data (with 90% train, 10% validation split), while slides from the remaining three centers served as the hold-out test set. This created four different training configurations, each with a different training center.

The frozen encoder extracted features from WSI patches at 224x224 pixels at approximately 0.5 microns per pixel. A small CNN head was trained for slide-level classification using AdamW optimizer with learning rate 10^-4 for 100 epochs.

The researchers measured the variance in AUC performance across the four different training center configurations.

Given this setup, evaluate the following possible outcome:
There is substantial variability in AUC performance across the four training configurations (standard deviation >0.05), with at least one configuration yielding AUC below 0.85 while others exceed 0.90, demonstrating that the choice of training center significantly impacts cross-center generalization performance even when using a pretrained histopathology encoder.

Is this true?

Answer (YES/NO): NO